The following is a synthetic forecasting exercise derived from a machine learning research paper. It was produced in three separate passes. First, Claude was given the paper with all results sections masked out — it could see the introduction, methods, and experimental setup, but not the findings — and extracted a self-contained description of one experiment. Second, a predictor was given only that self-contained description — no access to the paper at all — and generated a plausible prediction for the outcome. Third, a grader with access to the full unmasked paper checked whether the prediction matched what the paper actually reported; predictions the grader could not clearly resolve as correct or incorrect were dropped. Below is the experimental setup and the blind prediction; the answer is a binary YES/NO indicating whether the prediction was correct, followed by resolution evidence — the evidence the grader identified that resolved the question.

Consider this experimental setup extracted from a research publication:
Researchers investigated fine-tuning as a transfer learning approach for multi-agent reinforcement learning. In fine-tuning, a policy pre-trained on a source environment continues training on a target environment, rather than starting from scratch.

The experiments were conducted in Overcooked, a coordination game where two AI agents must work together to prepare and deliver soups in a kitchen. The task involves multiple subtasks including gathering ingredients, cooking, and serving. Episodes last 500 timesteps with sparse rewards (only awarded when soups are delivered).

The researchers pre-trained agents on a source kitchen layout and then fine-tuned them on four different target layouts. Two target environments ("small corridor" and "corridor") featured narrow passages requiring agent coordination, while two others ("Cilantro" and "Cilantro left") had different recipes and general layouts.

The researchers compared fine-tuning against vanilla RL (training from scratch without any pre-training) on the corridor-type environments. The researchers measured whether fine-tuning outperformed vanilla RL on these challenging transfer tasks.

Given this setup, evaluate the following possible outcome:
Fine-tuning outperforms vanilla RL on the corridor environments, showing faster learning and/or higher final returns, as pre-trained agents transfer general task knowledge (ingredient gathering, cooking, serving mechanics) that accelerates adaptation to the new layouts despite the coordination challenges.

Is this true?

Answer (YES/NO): NO